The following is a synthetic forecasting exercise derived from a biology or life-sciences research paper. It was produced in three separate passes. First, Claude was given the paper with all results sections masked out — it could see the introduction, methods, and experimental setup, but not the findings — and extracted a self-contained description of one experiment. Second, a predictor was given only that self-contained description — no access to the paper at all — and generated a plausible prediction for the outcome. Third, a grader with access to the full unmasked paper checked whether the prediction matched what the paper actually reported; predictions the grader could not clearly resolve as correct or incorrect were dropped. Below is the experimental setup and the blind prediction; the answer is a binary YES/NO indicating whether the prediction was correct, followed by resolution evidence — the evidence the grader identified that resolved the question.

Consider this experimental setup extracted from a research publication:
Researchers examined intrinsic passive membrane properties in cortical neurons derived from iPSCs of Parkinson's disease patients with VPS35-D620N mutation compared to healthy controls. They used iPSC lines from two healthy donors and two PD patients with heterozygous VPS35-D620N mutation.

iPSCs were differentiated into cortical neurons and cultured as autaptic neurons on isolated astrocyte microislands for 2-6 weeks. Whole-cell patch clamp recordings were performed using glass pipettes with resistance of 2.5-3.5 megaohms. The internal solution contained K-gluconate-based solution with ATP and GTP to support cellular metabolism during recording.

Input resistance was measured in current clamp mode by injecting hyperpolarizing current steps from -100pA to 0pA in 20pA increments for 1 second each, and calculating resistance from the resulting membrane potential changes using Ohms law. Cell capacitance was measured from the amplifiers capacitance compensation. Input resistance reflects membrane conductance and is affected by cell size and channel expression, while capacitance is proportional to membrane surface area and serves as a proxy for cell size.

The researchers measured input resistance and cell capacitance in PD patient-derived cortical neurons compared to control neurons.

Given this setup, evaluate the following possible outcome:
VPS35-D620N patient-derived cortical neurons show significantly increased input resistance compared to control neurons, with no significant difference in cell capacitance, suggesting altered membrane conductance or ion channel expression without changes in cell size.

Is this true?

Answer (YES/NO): NO